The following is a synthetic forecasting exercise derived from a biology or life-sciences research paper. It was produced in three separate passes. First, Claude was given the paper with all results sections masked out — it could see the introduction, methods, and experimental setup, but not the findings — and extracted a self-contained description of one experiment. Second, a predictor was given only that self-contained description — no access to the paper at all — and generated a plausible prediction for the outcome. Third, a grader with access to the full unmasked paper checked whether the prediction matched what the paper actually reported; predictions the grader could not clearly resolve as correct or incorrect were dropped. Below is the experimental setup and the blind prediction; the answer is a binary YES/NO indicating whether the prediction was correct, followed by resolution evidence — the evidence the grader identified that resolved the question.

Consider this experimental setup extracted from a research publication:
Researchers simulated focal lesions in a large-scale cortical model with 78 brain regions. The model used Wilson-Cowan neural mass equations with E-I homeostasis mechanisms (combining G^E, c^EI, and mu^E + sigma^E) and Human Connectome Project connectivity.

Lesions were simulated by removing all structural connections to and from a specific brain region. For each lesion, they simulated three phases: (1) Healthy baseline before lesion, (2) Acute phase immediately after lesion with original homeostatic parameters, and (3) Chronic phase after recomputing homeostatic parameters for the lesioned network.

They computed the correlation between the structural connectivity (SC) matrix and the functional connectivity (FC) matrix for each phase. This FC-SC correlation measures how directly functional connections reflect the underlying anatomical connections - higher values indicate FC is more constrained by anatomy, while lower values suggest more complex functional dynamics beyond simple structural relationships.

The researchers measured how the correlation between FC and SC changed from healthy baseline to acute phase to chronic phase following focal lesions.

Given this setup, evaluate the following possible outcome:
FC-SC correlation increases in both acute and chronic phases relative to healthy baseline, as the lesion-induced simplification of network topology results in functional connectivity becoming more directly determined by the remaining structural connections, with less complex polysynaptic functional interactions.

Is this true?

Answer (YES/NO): NO